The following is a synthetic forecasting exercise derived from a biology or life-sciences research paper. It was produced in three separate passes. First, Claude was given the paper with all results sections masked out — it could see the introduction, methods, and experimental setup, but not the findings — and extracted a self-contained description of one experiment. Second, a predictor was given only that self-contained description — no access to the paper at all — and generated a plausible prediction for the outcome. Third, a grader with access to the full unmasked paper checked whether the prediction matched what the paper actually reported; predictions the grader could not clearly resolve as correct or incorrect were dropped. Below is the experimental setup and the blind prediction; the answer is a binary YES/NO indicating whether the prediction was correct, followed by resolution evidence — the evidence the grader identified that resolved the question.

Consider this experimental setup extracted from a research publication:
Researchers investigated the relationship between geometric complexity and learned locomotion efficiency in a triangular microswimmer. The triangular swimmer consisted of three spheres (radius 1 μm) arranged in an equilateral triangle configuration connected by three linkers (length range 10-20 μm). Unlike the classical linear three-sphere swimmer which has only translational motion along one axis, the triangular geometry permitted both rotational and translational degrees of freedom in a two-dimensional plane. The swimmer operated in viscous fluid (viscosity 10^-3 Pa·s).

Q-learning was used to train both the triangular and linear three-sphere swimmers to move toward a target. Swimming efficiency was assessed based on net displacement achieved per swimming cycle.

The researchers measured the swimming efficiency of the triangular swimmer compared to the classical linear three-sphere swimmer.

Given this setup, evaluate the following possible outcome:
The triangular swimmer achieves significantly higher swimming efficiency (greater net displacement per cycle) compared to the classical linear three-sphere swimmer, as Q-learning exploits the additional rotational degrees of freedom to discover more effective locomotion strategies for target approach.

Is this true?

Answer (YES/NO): NO